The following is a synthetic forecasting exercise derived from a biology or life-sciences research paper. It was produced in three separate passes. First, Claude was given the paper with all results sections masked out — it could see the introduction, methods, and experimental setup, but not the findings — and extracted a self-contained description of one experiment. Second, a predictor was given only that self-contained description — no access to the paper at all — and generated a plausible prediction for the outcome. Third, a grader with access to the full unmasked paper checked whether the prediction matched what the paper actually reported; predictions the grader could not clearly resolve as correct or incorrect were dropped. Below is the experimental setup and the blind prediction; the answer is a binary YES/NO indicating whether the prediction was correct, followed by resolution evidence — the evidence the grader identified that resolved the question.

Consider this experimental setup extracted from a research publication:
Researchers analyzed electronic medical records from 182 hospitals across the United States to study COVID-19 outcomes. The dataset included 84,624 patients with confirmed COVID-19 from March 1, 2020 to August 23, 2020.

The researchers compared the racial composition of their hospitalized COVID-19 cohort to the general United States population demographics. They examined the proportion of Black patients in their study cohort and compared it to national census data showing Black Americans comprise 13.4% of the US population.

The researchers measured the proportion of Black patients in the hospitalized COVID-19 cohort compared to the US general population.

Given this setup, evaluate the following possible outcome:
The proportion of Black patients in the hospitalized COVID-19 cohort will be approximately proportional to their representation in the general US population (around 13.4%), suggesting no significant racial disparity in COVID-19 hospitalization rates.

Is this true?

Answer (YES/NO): NO